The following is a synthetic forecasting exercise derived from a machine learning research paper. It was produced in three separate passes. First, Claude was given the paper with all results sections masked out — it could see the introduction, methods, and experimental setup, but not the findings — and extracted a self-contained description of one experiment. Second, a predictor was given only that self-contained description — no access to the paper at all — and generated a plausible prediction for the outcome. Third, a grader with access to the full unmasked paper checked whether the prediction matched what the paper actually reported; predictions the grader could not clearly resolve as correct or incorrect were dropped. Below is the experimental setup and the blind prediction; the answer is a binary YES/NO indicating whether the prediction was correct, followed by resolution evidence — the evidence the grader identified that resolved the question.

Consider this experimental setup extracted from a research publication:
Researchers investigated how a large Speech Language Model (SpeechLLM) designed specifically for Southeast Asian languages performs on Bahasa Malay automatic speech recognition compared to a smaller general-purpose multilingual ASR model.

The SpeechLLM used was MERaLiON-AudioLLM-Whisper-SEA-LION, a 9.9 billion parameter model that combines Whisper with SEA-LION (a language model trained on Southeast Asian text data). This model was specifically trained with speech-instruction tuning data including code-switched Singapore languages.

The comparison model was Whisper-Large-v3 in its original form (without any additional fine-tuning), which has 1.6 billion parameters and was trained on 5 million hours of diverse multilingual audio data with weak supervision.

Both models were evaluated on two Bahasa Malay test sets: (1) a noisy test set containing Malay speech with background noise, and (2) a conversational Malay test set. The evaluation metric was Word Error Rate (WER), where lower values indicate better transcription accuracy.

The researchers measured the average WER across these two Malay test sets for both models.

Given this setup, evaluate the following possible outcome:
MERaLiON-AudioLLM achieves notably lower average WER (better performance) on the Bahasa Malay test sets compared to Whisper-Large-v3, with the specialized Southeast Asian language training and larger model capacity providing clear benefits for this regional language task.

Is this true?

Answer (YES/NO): NO